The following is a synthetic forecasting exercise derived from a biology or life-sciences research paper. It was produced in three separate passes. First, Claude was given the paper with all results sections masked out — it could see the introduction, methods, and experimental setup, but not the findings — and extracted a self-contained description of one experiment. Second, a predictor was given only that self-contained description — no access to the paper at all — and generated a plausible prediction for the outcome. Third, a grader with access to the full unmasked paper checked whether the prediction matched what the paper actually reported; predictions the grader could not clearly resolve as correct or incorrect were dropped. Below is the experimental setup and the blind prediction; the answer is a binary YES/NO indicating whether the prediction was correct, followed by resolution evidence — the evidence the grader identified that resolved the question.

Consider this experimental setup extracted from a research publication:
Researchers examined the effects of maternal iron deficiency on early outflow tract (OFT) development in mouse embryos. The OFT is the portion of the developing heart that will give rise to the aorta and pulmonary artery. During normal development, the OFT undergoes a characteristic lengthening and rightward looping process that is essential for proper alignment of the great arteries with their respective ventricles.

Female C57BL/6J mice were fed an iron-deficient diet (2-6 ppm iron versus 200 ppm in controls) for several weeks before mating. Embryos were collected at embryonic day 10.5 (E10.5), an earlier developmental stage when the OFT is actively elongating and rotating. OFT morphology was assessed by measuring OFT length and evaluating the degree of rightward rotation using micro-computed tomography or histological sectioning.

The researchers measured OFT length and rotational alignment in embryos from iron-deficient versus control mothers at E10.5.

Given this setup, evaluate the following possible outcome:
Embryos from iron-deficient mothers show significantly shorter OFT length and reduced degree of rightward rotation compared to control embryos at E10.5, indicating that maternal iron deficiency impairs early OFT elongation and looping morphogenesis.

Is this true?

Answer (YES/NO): YES